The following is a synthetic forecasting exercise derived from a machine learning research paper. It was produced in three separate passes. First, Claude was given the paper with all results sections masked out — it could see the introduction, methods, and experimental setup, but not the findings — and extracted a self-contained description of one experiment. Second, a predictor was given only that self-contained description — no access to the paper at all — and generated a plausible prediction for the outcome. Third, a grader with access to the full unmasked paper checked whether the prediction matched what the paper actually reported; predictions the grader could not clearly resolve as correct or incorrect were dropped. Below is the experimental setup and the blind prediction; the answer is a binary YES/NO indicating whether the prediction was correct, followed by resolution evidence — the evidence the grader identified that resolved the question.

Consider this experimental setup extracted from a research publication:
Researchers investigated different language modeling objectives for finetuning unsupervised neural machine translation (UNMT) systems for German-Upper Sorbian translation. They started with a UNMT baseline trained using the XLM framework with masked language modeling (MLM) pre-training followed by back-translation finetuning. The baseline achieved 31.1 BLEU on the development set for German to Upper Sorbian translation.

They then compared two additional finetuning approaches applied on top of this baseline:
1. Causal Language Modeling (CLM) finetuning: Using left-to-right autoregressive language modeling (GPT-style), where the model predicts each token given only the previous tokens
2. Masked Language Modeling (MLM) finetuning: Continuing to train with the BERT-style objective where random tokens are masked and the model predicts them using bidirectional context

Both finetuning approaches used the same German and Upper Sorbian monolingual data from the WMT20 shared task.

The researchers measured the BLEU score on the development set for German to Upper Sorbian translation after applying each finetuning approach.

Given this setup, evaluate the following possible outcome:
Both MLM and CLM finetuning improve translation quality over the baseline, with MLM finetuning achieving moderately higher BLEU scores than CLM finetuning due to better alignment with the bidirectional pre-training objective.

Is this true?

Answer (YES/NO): NO